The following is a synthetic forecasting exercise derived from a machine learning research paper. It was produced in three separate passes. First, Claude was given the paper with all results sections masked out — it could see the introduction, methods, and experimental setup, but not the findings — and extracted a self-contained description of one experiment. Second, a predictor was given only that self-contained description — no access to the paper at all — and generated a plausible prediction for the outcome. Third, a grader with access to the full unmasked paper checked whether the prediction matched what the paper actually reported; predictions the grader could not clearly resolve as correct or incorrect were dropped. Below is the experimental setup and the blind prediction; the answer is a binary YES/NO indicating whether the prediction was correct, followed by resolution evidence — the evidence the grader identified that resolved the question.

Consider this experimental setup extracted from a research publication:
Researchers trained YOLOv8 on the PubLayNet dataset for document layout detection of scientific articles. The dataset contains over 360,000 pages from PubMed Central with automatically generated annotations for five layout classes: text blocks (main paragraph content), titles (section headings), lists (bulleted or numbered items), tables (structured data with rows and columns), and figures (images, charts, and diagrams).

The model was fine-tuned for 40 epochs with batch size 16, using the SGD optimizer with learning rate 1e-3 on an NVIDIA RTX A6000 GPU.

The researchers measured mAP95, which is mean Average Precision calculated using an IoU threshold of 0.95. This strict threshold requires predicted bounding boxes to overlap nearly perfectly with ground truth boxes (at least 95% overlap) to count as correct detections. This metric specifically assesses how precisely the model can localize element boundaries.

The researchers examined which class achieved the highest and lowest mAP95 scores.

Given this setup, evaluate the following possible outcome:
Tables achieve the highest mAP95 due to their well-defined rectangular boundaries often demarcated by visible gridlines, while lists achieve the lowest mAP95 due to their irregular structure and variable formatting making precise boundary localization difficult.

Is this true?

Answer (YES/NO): NO